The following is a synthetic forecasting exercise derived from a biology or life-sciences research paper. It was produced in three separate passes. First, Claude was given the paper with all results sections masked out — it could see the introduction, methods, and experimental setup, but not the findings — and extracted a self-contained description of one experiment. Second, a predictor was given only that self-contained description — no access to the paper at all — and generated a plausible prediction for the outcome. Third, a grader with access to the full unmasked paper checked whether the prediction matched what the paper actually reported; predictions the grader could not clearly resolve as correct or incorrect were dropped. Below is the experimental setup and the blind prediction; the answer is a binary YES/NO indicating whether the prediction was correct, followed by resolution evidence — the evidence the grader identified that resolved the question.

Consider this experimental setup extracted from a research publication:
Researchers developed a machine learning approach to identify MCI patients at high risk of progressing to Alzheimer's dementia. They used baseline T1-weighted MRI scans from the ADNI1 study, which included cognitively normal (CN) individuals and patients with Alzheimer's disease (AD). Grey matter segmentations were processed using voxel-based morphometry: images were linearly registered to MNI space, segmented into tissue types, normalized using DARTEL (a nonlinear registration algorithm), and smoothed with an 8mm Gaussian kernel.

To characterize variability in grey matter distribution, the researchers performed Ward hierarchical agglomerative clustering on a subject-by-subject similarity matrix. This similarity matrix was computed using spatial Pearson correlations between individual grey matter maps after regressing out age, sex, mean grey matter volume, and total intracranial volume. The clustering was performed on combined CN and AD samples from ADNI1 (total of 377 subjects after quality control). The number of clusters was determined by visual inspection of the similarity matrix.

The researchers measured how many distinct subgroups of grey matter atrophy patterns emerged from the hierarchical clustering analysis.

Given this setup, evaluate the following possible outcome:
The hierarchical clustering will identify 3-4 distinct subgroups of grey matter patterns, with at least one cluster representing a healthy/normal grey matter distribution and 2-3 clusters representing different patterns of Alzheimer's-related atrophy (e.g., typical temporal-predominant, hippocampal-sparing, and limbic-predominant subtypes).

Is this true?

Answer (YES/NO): NO